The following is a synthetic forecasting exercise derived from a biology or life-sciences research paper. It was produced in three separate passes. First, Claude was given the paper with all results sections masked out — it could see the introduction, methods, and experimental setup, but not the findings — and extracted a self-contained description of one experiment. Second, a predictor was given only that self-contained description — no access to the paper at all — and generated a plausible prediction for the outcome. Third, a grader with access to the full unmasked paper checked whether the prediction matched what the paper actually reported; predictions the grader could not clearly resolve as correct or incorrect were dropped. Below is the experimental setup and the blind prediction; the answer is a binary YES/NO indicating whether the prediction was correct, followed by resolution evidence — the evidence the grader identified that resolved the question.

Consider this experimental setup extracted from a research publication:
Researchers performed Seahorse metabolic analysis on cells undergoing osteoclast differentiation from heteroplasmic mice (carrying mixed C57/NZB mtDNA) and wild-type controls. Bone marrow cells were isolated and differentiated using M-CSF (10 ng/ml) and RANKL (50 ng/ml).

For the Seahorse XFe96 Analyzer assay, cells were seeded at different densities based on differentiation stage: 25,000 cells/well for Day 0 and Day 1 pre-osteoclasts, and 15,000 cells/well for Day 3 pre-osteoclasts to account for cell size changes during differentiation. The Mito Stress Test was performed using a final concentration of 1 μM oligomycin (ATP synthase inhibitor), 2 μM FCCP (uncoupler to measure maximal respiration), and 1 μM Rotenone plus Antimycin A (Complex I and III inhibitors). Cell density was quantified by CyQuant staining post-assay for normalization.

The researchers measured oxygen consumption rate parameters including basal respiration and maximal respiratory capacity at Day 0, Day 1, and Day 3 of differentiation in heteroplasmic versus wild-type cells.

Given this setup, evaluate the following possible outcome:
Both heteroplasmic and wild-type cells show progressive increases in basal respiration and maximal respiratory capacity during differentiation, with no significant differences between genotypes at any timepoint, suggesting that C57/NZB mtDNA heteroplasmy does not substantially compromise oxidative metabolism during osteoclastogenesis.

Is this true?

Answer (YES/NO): NO